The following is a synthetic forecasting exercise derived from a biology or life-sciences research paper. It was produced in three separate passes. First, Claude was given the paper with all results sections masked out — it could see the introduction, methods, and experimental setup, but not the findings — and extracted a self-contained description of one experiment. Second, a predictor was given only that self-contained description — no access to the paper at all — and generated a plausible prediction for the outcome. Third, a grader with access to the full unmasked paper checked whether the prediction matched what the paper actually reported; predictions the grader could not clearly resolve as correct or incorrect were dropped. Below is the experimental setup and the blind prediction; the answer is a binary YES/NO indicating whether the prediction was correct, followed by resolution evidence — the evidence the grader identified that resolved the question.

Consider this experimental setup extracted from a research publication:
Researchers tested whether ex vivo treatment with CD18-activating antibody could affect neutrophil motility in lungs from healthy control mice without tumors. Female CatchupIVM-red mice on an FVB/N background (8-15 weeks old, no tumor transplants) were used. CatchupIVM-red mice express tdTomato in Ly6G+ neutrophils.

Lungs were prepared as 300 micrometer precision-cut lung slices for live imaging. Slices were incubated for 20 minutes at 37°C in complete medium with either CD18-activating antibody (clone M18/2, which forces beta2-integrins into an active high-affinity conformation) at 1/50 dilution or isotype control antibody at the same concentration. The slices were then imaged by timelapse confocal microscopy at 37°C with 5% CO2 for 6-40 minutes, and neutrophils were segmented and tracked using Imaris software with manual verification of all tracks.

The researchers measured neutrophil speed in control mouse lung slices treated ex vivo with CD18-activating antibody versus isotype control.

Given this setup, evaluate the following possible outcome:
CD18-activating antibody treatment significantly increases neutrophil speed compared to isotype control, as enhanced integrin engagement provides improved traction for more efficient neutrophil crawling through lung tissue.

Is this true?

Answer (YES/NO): NO